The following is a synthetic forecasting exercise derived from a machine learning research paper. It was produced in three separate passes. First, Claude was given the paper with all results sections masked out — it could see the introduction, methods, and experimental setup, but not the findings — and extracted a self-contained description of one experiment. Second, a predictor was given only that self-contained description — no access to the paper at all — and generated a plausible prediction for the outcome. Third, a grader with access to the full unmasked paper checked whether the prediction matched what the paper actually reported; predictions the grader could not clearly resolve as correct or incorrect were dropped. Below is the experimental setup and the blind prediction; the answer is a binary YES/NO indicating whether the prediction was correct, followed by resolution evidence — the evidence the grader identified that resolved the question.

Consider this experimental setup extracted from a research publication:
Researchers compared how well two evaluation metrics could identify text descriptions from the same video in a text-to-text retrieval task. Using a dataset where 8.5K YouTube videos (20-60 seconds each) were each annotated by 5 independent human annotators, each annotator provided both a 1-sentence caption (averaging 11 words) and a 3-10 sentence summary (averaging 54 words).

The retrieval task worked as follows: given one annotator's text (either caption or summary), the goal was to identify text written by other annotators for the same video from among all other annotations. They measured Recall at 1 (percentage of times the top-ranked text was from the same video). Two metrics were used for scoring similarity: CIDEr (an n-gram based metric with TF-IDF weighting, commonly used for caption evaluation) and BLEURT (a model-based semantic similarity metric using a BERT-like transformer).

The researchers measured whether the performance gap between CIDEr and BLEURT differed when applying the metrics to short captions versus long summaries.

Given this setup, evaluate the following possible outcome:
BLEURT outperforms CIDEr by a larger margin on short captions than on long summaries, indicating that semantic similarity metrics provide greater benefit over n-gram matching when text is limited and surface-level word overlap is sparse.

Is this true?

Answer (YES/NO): NO